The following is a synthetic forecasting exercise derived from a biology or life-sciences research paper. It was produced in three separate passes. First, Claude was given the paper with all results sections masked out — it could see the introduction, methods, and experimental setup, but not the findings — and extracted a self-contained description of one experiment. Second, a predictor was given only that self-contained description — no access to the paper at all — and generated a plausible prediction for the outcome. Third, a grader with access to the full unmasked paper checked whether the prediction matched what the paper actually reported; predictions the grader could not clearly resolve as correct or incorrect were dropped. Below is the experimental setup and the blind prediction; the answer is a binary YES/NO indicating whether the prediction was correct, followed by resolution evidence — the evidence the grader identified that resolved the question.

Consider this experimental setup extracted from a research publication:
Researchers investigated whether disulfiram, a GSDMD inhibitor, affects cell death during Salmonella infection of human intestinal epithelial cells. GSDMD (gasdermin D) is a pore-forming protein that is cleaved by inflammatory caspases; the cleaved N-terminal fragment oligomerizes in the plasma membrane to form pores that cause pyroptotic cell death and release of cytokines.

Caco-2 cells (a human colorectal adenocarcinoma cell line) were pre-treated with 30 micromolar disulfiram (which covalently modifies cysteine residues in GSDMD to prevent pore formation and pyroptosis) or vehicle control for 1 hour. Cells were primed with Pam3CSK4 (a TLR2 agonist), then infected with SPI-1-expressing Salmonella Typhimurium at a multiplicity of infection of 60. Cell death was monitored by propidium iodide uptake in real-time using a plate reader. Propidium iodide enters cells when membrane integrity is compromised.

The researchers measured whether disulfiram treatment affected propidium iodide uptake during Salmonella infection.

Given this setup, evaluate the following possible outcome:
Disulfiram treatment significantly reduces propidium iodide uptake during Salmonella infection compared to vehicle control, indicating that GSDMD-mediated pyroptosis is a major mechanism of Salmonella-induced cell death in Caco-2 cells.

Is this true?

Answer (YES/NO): YES